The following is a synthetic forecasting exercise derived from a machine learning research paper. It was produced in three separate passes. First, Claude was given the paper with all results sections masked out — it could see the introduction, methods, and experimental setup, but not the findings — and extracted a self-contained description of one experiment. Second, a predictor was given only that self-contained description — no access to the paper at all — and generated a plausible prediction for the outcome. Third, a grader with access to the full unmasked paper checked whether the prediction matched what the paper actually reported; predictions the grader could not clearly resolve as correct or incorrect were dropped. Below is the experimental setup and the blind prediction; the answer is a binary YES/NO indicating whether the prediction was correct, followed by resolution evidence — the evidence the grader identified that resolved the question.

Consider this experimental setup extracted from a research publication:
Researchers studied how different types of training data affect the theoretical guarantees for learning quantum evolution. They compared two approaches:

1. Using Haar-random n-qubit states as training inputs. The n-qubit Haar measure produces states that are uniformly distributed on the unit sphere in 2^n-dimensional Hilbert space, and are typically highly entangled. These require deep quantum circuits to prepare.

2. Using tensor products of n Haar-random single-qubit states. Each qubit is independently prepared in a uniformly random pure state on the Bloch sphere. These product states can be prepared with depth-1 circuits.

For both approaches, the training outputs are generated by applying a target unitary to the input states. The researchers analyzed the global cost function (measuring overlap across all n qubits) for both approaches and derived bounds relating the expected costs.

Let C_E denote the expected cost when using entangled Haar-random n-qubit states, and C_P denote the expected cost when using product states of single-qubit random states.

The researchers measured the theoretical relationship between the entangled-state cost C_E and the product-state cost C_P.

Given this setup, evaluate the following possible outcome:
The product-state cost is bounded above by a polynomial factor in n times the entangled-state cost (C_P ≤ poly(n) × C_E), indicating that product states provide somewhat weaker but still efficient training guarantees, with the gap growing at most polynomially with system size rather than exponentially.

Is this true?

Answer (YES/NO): NO